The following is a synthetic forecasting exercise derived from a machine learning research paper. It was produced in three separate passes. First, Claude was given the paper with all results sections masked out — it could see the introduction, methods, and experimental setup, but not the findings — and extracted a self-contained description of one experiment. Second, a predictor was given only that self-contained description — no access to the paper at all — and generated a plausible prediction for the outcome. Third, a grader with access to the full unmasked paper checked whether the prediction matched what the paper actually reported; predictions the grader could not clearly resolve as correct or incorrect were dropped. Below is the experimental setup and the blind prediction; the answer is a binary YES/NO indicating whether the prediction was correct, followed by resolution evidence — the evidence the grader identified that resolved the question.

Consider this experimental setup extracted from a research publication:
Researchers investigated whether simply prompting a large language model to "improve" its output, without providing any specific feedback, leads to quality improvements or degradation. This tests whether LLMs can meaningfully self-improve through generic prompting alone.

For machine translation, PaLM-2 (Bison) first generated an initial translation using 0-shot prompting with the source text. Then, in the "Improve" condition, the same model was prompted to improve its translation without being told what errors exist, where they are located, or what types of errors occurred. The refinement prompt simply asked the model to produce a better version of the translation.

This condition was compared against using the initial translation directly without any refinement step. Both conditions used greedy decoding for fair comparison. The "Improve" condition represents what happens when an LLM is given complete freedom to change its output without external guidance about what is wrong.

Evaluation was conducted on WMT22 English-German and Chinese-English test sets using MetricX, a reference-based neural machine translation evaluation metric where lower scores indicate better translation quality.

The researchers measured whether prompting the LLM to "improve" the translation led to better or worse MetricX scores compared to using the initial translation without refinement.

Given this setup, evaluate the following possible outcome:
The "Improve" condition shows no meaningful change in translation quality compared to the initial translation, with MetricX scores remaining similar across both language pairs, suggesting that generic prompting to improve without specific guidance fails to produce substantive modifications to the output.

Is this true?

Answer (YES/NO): NO